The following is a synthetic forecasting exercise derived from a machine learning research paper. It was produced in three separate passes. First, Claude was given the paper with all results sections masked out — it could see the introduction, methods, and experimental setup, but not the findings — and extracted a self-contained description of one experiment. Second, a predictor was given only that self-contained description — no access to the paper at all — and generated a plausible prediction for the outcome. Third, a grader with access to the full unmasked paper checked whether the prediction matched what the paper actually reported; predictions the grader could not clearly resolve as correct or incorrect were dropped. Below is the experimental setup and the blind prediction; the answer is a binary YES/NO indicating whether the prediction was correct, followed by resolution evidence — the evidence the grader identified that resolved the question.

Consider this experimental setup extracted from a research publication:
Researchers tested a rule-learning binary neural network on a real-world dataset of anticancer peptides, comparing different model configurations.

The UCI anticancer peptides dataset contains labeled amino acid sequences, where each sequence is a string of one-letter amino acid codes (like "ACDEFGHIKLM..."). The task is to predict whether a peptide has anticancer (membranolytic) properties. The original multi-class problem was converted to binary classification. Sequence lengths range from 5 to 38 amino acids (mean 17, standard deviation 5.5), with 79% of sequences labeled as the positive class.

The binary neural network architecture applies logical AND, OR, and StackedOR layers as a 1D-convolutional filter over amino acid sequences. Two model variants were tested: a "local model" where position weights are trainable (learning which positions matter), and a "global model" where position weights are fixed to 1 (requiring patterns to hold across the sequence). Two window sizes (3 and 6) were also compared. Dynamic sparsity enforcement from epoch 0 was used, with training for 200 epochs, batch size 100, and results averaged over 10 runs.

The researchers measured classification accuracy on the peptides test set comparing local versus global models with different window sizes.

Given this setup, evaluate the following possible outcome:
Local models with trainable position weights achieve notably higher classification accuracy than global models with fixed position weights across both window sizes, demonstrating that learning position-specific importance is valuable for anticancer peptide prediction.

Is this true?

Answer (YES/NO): NO